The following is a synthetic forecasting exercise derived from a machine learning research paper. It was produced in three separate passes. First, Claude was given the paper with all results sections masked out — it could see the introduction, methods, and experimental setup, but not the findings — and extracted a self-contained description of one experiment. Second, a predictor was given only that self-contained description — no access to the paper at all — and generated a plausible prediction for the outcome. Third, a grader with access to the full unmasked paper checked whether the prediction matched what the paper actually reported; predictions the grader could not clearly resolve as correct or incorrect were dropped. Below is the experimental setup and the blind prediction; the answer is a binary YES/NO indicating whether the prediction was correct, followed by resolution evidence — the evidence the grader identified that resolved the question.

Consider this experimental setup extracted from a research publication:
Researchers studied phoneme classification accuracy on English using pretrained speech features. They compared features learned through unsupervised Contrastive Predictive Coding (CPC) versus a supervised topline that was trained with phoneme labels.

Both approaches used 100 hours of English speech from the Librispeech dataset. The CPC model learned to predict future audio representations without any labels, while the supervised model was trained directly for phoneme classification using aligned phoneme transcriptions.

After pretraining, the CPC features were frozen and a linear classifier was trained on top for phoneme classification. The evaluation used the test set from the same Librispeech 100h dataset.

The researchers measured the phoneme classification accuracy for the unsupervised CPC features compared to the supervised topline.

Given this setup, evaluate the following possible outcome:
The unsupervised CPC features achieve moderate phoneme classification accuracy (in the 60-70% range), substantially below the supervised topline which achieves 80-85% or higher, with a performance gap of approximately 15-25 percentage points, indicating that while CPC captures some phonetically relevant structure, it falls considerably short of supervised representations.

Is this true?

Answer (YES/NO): NO